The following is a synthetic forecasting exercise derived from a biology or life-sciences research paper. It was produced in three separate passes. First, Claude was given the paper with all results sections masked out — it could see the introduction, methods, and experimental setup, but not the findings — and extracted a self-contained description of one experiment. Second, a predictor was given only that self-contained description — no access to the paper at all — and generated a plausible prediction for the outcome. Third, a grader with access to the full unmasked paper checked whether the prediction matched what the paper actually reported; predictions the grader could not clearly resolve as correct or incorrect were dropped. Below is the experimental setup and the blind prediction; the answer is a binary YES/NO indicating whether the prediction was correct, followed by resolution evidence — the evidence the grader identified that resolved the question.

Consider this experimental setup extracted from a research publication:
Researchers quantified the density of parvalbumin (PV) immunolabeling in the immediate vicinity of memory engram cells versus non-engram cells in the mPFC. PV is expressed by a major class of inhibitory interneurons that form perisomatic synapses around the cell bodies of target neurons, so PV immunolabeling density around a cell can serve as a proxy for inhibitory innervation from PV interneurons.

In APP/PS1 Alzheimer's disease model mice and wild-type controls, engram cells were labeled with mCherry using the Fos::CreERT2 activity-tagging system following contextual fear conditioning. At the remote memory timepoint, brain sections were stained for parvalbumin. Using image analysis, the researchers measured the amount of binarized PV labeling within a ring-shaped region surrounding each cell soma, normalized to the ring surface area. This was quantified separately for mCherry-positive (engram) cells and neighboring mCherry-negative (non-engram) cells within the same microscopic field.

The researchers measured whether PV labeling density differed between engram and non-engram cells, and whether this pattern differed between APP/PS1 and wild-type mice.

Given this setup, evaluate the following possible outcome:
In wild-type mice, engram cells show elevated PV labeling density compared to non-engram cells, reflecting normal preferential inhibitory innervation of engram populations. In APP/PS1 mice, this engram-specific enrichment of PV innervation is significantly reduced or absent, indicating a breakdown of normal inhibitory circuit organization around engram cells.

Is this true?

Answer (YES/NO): NO